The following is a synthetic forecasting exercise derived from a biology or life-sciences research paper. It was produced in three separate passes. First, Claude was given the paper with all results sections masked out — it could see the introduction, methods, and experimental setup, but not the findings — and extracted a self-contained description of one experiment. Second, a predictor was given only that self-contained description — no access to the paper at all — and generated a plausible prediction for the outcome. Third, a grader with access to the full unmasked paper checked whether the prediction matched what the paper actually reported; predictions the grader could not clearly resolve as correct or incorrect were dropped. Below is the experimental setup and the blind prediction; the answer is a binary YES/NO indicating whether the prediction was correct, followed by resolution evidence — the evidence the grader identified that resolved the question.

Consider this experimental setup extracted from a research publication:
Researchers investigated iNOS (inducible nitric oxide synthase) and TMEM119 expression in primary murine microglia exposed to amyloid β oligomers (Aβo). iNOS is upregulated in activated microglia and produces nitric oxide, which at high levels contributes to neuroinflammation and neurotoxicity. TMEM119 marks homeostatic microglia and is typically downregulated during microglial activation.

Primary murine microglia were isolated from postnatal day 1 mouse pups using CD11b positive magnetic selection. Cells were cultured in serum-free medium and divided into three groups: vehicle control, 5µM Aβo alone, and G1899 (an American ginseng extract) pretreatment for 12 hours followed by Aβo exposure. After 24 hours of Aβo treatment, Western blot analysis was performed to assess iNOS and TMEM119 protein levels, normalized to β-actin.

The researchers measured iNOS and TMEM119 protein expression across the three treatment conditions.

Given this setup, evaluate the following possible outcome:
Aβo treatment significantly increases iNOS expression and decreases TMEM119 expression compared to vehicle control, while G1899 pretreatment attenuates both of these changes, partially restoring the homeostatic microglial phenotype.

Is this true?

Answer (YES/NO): YES